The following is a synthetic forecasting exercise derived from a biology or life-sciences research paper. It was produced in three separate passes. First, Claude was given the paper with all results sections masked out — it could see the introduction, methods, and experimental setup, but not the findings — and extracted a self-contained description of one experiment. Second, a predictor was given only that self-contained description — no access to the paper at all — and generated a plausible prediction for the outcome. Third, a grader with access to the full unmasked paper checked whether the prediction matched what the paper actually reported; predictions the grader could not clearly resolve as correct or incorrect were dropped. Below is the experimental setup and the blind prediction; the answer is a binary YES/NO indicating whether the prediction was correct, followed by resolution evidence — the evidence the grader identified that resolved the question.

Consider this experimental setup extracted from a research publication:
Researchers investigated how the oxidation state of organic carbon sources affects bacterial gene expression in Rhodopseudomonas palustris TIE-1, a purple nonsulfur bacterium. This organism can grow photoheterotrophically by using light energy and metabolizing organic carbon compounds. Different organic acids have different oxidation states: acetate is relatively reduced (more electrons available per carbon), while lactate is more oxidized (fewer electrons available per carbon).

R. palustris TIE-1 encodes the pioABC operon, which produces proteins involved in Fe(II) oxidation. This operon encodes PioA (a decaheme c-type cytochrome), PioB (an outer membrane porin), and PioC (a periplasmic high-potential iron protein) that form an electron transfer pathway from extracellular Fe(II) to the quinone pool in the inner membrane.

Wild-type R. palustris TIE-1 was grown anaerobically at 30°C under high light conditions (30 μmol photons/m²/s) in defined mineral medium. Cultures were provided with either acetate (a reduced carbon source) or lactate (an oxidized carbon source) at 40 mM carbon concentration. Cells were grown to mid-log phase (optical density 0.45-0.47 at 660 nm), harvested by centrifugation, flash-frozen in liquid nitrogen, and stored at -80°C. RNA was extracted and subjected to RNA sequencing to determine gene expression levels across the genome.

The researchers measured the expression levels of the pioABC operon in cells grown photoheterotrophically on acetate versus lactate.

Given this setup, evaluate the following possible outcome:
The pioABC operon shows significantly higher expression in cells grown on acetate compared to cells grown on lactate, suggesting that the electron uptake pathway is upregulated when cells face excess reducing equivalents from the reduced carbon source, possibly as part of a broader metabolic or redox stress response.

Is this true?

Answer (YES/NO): NO